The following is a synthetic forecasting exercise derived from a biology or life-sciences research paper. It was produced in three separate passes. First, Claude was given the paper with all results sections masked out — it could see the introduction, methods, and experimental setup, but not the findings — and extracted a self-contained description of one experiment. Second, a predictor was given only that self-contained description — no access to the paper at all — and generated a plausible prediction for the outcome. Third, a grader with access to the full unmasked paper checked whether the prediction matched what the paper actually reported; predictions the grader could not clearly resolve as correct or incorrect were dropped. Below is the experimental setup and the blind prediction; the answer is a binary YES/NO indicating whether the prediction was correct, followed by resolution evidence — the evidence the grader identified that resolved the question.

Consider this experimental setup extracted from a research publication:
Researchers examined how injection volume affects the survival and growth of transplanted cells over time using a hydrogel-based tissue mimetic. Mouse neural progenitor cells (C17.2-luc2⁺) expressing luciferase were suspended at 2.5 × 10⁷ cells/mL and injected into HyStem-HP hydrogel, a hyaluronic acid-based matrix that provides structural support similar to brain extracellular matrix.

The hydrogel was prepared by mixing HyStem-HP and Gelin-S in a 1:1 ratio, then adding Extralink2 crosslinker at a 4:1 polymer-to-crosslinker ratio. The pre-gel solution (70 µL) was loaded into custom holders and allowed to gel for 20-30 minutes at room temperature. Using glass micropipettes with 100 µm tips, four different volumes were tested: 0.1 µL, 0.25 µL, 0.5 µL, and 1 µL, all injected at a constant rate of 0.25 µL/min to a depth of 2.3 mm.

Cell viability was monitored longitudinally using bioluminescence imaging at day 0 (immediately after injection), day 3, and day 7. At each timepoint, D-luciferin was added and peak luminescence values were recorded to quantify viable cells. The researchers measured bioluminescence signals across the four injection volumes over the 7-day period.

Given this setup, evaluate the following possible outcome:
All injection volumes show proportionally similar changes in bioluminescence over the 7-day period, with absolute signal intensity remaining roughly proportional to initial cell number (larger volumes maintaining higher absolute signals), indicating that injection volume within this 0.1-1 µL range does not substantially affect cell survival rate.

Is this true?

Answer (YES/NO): NO